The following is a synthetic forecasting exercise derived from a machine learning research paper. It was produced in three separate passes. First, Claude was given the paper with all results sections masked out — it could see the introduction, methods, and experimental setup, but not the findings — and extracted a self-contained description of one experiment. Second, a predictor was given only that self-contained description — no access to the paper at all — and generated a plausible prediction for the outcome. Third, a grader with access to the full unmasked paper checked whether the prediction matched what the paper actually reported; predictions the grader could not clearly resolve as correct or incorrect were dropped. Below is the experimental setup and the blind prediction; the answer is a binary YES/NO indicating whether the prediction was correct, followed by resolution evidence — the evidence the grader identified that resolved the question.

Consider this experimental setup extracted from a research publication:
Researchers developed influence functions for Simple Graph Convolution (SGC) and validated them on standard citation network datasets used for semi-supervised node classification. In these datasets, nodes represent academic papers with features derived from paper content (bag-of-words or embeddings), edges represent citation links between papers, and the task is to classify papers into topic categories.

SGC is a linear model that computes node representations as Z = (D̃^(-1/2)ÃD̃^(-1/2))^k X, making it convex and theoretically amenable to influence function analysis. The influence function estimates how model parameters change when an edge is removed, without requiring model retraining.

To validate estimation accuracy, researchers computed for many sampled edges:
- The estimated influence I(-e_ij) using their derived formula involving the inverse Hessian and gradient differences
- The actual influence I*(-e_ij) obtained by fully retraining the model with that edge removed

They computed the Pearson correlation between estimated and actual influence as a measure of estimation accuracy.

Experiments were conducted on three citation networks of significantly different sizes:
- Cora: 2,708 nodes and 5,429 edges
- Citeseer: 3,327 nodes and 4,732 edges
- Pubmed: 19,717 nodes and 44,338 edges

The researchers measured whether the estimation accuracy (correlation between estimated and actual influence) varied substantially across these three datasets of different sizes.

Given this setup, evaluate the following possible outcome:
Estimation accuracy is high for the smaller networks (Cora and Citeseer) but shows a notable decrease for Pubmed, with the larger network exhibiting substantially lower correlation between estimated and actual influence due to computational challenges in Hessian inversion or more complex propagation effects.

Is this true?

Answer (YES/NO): NO